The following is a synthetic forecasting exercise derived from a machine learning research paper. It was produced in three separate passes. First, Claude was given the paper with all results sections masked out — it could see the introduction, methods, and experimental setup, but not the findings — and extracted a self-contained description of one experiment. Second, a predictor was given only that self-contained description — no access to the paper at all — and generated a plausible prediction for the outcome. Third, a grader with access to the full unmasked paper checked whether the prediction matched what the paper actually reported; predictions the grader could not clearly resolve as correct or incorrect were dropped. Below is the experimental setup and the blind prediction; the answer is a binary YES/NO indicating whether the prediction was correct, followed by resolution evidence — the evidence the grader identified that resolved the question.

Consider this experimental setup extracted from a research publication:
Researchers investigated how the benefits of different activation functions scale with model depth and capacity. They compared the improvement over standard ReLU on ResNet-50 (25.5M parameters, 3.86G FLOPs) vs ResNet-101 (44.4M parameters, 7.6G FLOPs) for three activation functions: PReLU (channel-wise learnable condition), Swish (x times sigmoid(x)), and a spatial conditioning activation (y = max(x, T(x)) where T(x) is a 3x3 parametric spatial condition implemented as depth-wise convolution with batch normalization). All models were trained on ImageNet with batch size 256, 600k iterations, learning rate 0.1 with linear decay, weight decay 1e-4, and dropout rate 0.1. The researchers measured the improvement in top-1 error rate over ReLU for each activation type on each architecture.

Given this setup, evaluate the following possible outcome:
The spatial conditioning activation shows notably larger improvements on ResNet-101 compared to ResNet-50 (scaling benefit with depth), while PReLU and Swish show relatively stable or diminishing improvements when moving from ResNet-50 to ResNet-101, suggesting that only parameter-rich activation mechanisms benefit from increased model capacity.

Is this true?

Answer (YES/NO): NO